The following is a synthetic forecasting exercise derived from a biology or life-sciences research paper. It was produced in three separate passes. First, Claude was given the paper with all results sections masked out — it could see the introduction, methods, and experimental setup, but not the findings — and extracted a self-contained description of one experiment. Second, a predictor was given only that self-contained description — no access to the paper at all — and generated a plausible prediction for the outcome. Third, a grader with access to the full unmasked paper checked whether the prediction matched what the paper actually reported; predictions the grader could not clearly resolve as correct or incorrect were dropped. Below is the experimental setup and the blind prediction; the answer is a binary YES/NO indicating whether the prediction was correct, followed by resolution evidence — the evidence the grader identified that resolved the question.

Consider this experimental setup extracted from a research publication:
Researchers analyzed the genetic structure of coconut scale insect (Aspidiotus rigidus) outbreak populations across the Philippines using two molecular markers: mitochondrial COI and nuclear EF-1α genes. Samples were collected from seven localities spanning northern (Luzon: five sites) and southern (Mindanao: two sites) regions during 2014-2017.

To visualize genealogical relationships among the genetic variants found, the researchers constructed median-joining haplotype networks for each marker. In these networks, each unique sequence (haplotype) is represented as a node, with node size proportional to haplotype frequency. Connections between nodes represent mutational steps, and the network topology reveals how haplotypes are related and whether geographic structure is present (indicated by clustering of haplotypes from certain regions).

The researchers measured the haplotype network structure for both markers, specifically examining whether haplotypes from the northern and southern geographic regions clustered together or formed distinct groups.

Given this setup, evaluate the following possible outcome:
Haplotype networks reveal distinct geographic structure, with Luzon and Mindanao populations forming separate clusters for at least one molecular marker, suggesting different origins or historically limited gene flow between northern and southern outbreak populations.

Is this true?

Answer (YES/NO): YES